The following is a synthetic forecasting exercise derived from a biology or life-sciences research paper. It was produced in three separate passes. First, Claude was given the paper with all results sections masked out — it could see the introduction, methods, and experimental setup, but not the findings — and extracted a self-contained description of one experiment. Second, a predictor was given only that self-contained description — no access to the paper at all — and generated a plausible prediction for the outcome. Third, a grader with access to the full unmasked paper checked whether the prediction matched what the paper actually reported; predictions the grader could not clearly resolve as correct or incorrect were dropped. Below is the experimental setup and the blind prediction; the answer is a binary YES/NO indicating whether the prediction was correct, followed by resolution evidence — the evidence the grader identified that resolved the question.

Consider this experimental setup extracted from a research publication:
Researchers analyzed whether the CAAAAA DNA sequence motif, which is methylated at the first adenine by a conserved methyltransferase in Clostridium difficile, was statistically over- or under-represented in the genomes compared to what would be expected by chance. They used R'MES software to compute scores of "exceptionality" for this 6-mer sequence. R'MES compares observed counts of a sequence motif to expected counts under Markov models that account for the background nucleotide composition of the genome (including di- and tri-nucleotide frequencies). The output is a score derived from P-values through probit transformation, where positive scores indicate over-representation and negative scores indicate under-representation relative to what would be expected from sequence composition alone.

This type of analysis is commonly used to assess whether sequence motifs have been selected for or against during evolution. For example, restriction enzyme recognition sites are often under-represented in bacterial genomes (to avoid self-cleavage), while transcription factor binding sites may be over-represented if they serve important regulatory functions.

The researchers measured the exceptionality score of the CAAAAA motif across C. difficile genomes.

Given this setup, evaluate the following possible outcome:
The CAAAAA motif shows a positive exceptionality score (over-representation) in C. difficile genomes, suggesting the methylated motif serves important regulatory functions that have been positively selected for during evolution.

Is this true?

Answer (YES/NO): NO